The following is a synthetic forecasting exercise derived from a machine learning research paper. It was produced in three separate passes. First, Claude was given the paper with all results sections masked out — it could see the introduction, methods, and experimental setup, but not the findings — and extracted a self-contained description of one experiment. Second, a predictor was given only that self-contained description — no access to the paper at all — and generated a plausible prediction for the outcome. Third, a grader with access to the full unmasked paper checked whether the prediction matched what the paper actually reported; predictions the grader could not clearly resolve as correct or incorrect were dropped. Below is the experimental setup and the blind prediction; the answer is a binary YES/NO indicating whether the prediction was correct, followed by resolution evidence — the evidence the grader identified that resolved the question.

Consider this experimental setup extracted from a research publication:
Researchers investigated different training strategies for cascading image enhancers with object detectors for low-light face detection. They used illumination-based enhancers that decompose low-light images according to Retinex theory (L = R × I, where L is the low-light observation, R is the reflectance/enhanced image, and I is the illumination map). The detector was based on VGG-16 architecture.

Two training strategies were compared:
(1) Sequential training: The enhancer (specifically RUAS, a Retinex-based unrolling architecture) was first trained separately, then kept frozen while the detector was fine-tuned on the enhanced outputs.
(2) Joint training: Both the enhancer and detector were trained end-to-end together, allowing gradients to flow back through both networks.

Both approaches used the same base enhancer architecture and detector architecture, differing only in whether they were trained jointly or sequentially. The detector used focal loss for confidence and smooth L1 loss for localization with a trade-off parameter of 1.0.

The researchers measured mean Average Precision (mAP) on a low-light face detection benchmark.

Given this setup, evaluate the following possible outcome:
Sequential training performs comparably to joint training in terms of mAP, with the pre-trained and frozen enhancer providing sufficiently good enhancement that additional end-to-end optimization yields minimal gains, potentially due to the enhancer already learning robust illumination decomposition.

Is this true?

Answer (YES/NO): NO